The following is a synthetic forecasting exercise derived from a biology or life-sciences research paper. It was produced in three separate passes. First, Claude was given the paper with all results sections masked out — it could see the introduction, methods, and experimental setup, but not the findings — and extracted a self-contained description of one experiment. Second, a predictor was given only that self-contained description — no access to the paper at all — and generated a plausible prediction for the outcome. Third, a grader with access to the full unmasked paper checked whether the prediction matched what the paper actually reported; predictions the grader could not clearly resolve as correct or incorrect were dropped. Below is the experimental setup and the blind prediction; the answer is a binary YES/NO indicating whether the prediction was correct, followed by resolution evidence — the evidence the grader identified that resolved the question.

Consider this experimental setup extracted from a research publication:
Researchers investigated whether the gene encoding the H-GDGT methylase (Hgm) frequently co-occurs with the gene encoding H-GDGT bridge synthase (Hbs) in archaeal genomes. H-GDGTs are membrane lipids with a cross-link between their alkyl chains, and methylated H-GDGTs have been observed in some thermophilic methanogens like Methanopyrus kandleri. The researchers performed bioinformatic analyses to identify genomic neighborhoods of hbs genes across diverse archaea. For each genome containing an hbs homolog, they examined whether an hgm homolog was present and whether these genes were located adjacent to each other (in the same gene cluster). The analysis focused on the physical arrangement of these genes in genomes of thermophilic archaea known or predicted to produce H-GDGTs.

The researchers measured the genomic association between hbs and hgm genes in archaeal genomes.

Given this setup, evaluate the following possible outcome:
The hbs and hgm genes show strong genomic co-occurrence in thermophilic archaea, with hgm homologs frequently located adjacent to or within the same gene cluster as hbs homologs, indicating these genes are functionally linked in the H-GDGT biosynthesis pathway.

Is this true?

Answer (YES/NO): YES